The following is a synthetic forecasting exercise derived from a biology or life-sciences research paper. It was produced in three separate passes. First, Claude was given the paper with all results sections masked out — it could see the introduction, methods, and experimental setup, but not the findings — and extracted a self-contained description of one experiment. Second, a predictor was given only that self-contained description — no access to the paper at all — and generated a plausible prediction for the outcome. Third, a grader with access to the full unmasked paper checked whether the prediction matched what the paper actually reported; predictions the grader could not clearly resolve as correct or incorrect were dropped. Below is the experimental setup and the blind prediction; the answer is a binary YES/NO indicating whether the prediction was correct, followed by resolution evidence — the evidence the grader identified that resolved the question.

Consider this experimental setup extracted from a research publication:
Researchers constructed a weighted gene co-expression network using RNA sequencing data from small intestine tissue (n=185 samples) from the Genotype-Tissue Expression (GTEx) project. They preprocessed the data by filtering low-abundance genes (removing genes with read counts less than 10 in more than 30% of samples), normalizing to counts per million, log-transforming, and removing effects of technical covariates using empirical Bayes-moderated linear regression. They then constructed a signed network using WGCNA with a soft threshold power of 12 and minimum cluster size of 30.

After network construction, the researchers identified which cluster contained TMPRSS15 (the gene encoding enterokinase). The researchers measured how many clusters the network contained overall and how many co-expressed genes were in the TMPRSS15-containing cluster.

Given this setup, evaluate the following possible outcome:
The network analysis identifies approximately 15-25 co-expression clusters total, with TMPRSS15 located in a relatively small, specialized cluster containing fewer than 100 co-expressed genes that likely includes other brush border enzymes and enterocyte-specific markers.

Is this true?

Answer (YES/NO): NO